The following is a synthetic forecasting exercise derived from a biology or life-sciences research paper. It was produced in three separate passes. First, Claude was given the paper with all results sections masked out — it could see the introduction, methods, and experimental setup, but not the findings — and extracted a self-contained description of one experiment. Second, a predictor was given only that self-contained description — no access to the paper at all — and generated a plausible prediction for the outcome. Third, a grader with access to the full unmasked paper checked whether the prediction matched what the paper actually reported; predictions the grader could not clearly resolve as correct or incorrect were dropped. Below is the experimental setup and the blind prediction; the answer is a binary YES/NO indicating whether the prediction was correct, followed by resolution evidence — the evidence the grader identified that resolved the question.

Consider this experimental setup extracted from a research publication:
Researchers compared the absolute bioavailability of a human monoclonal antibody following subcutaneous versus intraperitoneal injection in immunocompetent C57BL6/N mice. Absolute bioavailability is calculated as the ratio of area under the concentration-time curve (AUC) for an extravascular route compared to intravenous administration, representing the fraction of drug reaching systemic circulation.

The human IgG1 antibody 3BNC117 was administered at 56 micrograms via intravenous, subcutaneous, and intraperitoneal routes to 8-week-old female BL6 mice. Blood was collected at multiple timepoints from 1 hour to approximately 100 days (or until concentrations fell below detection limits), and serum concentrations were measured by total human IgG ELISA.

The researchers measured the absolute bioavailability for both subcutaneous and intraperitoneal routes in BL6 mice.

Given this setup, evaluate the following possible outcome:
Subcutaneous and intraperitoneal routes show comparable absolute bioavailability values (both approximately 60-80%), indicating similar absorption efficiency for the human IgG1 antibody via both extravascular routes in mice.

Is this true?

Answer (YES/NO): NO